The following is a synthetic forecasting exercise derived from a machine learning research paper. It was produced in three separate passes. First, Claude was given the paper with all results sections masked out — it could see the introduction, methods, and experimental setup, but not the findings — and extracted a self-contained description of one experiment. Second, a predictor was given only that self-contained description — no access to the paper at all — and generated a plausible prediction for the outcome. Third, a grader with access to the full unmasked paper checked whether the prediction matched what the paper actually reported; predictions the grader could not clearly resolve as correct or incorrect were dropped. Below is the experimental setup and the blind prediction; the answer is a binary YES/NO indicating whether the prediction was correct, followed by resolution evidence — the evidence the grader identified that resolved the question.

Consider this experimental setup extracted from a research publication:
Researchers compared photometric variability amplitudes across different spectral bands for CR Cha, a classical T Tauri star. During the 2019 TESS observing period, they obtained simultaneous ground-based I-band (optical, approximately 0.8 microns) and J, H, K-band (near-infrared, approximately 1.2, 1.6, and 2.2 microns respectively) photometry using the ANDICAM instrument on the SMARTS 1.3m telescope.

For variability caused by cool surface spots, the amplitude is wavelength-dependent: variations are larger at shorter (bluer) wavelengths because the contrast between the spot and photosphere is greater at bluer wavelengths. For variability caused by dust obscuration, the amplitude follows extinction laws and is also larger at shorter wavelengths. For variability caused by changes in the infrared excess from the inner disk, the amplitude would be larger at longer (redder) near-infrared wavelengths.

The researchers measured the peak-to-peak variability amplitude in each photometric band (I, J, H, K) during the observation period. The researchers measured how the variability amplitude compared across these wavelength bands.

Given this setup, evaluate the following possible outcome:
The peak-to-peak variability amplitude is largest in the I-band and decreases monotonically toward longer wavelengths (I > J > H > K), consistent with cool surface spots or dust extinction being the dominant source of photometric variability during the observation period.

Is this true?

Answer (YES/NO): NO